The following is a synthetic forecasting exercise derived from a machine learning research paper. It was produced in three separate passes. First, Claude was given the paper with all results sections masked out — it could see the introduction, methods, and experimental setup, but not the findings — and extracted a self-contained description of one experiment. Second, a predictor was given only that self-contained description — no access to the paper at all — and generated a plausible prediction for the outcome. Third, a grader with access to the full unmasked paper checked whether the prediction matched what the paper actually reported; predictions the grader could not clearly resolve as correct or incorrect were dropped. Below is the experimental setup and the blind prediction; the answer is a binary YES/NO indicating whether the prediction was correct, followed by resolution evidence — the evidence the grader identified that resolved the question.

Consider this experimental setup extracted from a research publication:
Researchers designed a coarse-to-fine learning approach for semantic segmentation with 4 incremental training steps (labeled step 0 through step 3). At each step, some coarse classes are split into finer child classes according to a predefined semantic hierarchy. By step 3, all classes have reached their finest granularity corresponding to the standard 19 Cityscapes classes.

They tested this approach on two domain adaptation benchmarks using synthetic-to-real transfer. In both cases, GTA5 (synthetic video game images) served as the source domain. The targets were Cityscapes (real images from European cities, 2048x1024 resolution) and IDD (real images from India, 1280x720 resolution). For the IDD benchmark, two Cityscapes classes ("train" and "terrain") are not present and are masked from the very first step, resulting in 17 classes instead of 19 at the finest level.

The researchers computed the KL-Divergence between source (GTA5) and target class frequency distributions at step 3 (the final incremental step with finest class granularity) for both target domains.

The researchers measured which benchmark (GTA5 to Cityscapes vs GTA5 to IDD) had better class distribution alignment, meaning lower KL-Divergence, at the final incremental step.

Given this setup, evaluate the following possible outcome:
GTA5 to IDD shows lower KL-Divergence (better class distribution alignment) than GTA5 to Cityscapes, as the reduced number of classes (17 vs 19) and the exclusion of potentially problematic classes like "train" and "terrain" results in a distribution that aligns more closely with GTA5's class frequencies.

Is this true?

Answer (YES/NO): NO